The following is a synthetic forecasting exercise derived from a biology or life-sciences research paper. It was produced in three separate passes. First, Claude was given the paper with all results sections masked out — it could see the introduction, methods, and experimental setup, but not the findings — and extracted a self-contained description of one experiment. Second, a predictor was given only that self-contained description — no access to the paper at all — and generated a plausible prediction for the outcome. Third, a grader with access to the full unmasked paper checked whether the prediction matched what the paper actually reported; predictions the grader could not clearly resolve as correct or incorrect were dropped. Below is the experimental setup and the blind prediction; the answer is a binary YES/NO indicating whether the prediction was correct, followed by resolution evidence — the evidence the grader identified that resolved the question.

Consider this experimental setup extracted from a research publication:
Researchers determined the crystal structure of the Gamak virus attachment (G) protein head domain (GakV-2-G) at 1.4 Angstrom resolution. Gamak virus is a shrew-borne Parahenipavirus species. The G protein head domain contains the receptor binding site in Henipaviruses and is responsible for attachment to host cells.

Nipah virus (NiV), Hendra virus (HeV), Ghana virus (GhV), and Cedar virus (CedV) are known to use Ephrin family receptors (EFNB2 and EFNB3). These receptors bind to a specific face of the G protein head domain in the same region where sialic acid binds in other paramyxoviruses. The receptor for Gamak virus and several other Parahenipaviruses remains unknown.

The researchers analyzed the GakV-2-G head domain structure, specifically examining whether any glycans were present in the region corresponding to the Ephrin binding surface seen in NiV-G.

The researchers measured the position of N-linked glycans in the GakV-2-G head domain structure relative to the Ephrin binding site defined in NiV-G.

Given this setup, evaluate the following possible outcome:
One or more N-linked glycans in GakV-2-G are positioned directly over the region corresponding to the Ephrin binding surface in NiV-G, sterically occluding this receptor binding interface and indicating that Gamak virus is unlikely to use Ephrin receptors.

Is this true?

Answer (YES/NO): YES